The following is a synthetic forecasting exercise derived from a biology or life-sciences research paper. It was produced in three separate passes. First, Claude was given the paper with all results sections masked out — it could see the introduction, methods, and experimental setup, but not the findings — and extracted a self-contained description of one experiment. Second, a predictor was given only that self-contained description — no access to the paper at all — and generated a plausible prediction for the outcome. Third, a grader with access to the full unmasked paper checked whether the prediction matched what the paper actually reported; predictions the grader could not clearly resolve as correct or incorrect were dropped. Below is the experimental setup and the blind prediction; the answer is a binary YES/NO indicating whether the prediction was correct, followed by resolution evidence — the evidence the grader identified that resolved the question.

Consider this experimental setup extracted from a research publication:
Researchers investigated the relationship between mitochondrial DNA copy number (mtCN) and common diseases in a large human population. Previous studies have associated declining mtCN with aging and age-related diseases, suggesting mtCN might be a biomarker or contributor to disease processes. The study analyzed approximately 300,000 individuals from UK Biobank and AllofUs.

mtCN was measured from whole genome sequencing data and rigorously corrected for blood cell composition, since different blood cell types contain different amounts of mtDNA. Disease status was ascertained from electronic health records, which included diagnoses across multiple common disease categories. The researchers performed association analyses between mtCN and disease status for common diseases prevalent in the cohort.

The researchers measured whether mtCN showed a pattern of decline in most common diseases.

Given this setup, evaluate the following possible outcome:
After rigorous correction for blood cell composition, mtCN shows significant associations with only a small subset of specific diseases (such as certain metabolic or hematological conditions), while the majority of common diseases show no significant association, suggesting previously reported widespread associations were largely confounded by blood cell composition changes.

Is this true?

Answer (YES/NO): YES